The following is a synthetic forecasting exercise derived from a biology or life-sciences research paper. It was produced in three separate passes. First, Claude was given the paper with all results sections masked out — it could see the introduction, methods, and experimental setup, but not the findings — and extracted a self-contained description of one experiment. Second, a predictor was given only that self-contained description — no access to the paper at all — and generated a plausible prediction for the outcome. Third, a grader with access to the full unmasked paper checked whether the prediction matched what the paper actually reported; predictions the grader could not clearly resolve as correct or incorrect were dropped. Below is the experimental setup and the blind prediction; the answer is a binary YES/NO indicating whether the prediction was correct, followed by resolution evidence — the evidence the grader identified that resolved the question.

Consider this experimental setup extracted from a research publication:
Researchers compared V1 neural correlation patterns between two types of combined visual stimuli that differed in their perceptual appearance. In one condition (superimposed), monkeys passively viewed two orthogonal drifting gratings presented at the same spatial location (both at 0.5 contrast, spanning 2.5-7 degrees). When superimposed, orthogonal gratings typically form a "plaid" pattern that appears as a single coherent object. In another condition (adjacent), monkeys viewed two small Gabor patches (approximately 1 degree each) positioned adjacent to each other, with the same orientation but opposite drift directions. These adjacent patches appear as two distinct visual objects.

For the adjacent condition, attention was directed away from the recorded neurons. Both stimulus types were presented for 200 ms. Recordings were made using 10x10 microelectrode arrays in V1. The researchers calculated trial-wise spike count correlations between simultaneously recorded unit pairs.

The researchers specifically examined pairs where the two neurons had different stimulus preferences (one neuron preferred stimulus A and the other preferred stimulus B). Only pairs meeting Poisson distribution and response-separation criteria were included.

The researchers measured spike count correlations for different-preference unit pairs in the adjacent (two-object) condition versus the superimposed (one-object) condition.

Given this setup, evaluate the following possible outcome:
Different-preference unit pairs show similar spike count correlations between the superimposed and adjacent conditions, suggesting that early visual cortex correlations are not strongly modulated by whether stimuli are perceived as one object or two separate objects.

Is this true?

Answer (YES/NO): NO